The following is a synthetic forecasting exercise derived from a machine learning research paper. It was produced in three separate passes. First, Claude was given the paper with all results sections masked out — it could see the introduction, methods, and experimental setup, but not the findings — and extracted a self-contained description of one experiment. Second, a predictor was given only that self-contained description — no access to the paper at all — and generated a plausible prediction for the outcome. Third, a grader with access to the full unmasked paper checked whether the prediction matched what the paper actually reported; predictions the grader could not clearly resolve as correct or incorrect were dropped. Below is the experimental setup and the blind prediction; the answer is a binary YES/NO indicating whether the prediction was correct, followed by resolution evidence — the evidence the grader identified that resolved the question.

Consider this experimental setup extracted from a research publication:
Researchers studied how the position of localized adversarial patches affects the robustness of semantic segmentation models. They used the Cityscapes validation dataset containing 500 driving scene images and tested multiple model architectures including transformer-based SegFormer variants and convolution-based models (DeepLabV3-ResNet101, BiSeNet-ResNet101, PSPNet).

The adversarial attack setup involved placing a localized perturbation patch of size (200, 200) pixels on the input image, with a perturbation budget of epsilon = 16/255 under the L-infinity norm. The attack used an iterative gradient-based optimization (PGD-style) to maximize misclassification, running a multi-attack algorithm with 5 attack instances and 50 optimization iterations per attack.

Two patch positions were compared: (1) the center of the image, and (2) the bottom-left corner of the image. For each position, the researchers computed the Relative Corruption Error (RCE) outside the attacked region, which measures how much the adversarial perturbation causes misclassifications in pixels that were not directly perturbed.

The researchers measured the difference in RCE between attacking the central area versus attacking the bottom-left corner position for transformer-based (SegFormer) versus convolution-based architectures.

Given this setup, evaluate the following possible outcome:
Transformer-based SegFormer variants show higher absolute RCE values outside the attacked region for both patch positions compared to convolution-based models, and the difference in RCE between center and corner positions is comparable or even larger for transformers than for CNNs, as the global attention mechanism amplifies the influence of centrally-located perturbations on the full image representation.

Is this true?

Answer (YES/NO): NO